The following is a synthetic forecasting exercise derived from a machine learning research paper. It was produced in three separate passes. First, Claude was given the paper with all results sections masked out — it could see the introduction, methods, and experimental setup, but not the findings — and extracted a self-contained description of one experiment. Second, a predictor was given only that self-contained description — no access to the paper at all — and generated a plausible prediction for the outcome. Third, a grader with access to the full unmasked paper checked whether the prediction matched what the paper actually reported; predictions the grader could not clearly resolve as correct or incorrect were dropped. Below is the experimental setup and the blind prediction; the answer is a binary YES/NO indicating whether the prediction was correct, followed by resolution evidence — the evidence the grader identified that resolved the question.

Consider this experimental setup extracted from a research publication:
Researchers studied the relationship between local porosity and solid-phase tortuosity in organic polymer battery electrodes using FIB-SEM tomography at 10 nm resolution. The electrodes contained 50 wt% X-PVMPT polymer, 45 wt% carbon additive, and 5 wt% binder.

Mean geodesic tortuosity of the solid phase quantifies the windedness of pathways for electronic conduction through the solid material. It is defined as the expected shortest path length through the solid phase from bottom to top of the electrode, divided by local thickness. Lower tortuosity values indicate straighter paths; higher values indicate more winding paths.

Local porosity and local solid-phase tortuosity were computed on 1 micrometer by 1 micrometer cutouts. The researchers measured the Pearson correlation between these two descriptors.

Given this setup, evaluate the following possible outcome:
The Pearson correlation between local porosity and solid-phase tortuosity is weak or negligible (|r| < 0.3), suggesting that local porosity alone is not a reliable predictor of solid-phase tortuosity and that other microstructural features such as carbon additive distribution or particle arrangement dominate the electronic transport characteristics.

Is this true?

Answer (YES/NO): NO